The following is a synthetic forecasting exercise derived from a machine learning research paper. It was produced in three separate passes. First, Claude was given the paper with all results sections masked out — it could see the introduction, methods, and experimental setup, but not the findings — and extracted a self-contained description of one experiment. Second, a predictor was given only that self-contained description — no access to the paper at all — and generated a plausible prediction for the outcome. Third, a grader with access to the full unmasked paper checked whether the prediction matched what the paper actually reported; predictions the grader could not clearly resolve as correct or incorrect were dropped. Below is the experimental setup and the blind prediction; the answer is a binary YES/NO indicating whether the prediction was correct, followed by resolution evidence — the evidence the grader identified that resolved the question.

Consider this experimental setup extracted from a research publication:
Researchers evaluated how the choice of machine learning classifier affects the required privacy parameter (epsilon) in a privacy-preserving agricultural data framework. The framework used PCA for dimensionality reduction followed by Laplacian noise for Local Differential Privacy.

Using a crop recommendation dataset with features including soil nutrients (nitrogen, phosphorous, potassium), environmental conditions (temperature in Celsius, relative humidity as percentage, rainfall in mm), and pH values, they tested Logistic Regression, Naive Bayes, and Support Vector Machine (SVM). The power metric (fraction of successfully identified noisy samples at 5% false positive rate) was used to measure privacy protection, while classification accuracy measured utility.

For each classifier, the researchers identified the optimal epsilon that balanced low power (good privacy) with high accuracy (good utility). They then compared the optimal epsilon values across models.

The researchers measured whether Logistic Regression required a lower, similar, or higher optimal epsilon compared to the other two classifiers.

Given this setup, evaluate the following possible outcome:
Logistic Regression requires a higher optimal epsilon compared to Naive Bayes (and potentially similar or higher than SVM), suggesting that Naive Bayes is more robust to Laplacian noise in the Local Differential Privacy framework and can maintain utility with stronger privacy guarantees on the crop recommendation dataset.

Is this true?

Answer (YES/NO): NO